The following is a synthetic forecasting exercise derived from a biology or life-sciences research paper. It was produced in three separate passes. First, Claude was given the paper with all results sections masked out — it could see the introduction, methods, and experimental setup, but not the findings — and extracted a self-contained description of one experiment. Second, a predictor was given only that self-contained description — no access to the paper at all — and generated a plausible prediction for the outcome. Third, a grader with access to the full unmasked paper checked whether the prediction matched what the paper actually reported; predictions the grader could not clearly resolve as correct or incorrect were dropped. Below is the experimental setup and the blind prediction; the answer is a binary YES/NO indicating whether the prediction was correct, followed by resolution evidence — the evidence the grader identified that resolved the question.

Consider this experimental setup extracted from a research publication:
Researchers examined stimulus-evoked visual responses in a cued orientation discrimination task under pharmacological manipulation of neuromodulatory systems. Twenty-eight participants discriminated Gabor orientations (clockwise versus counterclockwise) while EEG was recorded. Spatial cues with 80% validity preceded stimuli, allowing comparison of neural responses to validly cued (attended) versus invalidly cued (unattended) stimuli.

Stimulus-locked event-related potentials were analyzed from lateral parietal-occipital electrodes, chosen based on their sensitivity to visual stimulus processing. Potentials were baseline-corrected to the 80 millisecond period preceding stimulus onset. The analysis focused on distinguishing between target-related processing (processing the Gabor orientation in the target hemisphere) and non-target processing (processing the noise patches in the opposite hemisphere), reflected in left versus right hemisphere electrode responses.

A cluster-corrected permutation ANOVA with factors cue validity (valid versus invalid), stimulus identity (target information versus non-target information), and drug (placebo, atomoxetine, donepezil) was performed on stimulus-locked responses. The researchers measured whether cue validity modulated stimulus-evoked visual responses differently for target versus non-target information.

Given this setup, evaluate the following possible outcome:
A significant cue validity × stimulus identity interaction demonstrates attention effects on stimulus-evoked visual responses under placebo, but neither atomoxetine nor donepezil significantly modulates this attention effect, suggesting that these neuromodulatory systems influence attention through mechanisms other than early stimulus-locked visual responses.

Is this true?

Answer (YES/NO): NO